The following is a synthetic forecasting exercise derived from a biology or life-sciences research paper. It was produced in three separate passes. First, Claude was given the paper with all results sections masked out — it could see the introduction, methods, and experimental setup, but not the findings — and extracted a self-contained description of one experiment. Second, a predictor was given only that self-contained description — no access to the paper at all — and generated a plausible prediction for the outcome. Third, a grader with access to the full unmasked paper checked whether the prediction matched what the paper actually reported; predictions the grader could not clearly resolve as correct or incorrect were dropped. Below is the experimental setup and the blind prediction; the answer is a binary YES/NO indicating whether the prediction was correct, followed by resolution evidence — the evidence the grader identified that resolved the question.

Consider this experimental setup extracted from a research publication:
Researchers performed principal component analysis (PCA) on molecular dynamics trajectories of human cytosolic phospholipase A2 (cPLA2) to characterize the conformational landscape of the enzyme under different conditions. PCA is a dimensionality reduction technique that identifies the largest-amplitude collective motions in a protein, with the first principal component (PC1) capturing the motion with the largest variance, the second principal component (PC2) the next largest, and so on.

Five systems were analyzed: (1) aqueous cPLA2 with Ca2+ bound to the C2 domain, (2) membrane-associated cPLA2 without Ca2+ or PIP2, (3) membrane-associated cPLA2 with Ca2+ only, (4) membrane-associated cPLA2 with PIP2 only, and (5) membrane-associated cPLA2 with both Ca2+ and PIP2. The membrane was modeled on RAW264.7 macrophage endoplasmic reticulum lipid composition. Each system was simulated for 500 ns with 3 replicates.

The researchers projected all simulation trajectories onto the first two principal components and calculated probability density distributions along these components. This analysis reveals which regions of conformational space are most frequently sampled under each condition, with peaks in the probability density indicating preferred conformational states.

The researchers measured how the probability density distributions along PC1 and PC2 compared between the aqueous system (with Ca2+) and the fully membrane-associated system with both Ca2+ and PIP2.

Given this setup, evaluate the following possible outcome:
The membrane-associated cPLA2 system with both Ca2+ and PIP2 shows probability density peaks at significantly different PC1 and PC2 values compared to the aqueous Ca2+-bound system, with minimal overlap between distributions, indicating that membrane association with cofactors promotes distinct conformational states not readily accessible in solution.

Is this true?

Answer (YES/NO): NO